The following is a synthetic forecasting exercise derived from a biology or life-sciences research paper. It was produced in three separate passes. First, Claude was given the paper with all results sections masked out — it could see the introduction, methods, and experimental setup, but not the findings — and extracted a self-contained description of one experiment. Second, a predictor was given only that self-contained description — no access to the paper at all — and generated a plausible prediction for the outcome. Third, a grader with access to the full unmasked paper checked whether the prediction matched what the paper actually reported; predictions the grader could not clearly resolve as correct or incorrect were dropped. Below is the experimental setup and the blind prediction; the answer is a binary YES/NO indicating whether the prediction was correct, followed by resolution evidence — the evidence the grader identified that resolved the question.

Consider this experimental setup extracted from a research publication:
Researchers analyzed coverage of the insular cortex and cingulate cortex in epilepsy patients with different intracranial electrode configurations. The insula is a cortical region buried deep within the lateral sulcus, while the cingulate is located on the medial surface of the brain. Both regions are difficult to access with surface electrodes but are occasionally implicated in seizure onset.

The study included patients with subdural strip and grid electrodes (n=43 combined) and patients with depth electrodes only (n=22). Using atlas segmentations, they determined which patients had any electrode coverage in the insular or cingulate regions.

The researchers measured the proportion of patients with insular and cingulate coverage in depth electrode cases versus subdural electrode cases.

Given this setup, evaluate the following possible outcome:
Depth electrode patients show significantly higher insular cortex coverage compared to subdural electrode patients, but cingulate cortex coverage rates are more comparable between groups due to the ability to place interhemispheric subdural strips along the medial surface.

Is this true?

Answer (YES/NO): YES